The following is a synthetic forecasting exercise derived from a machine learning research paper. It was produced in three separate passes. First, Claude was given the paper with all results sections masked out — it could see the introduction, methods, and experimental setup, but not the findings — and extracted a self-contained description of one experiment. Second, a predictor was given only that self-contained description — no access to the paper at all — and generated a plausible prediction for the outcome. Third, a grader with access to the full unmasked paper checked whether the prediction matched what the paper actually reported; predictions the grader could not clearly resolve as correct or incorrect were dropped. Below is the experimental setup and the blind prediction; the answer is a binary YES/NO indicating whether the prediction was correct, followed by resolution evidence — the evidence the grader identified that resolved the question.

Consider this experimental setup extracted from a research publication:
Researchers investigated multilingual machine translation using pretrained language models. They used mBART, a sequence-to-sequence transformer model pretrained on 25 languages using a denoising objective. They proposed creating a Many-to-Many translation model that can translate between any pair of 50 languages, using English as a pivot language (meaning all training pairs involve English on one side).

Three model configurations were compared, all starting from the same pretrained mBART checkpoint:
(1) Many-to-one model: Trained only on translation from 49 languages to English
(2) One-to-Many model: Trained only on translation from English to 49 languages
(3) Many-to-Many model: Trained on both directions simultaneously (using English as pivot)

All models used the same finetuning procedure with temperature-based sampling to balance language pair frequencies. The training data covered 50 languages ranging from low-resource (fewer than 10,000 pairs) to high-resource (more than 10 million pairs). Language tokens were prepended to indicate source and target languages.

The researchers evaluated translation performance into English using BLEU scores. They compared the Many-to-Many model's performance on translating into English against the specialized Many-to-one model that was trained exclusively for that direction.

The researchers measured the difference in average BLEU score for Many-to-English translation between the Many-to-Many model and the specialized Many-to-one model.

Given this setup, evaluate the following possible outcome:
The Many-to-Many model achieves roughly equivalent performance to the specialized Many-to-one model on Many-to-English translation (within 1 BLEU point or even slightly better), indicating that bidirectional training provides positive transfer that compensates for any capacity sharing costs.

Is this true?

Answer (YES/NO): NO